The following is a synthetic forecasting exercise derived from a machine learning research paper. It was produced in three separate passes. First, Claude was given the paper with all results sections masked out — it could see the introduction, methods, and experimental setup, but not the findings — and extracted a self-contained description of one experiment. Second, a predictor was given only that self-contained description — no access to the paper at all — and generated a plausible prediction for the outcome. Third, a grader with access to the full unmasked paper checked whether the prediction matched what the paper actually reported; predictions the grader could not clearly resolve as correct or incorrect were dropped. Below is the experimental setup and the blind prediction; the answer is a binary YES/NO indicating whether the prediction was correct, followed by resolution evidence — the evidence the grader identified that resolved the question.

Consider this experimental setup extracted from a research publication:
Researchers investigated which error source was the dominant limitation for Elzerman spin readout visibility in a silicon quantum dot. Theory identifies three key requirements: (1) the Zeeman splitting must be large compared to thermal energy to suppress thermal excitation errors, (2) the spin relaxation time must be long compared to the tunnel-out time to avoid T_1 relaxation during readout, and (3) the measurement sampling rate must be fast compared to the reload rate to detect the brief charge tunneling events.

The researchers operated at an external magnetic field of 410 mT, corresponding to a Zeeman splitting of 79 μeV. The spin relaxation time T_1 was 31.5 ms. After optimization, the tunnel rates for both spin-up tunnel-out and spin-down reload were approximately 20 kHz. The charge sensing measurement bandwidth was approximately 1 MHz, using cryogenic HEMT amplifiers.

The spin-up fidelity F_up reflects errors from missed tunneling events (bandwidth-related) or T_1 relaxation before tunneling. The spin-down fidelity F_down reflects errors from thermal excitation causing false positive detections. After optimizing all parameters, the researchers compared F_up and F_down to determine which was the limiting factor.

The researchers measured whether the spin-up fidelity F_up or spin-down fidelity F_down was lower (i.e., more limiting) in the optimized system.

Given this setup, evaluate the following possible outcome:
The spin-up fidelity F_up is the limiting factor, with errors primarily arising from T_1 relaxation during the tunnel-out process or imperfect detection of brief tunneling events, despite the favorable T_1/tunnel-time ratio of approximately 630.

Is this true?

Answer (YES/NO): YES